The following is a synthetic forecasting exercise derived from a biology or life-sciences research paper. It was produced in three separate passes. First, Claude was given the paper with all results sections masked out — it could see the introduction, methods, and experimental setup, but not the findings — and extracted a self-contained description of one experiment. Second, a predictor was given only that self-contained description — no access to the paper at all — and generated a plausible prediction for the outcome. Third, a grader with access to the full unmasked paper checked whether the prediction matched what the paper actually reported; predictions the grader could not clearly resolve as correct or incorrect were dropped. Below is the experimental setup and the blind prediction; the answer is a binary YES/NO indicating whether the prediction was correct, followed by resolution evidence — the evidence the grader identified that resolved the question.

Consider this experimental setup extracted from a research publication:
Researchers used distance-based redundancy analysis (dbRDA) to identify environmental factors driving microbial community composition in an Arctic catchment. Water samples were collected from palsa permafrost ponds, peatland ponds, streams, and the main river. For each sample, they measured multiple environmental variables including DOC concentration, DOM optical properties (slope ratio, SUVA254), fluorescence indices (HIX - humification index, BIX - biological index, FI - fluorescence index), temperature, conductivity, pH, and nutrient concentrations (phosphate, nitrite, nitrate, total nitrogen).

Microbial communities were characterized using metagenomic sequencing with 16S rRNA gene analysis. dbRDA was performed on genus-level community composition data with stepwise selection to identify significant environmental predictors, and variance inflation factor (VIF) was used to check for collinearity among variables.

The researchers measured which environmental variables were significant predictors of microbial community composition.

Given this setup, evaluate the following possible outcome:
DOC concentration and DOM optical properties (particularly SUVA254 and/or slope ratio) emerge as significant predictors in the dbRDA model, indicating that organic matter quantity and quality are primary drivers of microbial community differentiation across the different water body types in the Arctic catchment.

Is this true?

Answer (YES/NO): NO